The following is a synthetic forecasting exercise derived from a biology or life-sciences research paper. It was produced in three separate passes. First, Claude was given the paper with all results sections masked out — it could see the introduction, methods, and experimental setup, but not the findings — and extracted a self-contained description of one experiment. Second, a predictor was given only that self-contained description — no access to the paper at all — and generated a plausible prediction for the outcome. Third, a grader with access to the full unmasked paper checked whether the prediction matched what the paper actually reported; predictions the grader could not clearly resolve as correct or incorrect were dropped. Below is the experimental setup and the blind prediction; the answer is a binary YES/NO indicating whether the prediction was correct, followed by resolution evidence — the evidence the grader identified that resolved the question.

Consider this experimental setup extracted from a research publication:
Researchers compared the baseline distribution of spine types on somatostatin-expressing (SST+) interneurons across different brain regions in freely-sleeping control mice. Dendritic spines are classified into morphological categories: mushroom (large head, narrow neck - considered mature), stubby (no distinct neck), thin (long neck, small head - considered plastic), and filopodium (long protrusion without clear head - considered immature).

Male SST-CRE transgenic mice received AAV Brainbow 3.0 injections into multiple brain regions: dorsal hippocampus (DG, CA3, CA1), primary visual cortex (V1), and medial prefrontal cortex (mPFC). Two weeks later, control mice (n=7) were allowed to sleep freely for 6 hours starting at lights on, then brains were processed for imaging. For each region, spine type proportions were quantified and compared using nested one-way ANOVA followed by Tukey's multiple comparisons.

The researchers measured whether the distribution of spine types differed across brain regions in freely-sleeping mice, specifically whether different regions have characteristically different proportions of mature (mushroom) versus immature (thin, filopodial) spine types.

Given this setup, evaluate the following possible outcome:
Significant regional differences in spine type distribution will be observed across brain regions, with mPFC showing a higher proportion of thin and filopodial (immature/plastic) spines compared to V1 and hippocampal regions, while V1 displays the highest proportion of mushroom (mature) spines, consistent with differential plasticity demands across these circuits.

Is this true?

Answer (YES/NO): NO